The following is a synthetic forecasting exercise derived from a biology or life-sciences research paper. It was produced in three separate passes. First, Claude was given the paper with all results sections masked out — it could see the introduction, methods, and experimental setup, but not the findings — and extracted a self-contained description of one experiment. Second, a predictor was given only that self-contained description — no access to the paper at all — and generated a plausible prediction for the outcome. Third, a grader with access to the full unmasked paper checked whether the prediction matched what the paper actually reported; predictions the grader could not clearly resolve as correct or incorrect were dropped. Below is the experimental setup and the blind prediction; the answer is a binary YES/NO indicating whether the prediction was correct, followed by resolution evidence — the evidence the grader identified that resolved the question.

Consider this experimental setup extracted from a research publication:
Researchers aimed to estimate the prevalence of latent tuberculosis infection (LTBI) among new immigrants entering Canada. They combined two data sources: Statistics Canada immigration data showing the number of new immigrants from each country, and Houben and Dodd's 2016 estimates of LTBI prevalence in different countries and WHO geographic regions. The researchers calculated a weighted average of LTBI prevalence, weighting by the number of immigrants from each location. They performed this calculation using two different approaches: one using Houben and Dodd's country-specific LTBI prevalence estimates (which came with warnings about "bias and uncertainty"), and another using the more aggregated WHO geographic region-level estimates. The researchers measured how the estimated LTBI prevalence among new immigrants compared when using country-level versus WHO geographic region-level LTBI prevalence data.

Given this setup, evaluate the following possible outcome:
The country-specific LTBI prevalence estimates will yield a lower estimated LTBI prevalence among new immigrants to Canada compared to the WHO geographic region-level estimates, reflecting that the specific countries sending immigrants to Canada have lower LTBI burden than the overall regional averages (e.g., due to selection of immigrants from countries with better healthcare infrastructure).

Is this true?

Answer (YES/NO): NO